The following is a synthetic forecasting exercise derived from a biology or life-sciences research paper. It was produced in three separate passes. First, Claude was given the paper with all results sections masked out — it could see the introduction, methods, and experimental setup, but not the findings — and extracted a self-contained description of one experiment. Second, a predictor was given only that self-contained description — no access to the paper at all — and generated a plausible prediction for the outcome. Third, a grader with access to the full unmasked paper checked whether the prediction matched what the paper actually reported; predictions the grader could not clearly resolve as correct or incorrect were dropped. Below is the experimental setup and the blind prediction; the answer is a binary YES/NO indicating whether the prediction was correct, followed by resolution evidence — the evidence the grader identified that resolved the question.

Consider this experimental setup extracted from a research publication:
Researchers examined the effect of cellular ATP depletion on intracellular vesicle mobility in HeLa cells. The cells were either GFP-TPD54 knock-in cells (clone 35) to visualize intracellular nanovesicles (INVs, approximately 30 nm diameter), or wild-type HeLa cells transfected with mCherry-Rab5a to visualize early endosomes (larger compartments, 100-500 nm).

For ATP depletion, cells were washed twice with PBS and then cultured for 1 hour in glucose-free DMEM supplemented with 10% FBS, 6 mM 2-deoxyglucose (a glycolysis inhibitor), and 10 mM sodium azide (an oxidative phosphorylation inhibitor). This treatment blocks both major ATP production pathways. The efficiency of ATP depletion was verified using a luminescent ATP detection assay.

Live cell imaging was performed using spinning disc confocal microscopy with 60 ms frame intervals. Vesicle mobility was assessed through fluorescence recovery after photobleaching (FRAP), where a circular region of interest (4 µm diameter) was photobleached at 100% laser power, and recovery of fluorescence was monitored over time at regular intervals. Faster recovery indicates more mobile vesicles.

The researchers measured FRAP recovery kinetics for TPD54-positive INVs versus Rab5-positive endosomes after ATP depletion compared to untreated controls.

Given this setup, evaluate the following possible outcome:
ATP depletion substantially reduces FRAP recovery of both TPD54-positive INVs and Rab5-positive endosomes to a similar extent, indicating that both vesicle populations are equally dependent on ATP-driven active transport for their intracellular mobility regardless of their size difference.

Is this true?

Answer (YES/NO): NO